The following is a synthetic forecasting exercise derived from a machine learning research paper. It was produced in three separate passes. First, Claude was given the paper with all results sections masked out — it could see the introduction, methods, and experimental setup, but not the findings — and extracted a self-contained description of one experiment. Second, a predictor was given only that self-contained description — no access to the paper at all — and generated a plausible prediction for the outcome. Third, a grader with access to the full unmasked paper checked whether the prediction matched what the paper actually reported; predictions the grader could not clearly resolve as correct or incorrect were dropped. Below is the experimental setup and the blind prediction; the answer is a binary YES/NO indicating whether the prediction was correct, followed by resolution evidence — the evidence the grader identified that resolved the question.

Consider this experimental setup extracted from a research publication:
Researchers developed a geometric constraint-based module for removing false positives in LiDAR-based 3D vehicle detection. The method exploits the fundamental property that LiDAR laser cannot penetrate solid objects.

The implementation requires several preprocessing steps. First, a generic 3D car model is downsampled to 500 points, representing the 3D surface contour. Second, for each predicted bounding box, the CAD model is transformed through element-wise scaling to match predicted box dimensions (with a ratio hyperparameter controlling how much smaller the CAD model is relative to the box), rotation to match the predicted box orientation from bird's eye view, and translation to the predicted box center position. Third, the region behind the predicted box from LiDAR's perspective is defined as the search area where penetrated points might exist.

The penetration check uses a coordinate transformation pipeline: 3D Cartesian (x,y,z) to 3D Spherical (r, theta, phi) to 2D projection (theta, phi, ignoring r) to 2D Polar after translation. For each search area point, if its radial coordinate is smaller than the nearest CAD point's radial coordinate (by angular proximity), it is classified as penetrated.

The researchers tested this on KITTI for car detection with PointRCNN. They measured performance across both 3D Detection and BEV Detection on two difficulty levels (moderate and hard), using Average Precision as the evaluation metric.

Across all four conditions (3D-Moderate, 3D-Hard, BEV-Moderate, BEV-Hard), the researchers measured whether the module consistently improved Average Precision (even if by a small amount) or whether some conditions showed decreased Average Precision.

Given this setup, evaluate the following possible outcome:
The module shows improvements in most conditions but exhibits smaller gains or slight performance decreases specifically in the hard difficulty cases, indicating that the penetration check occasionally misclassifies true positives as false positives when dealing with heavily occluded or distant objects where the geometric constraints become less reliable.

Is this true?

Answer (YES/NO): NO